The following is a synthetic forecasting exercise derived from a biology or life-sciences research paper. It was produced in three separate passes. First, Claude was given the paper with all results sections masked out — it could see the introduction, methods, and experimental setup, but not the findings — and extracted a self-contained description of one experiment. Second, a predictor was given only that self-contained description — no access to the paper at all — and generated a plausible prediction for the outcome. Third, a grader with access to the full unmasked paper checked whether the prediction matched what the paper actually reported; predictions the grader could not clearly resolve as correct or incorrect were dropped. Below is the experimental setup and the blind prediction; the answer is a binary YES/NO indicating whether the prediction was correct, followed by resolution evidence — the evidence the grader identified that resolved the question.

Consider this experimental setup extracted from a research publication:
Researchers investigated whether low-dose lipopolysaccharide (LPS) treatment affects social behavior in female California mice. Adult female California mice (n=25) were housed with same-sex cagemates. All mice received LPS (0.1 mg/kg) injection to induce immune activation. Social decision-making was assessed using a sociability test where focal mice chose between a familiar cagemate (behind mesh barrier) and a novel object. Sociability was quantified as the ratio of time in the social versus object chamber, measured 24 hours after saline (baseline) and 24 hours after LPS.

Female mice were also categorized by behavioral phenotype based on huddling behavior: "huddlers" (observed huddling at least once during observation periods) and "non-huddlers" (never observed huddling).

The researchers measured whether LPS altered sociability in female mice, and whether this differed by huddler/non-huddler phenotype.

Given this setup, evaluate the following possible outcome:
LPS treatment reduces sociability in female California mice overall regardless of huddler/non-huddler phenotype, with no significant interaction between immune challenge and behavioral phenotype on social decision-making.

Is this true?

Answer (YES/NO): NO